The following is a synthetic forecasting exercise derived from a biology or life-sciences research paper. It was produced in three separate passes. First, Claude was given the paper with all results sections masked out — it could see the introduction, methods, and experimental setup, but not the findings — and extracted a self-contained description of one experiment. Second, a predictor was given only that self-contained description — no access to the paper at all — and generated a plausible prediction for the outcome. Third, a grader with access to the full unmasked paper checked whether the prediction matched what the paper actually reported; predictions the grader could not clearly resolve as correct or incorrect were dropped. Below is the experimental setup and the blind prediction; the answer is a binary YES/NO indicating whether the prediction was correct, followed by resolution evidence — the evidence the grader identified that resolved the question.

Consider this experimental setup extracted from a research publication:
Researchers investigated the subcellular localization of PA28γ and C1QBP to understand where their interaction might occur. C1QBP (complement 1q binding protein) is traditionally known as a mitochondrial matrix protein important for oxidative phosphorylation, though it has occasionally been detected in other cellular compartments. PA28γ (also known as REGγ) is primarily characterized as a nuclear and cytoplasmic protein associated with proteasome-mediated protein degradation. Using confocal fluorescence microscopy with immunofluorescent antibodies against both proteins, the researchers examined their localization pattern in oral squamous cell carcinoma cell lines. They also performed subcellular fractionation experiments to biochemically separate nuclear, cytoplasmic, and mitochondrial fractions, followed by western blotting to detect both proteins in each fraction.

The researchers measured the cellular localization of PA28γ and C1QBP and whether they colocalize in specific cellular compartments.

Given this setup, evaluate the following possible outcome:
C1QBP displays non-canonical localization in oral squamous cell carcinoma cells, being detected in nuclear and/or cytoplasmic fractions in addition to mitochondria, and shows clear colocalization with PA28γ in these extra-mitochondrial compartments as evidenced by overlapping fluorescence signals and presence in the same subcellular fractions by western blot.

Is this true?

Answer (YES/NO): NO